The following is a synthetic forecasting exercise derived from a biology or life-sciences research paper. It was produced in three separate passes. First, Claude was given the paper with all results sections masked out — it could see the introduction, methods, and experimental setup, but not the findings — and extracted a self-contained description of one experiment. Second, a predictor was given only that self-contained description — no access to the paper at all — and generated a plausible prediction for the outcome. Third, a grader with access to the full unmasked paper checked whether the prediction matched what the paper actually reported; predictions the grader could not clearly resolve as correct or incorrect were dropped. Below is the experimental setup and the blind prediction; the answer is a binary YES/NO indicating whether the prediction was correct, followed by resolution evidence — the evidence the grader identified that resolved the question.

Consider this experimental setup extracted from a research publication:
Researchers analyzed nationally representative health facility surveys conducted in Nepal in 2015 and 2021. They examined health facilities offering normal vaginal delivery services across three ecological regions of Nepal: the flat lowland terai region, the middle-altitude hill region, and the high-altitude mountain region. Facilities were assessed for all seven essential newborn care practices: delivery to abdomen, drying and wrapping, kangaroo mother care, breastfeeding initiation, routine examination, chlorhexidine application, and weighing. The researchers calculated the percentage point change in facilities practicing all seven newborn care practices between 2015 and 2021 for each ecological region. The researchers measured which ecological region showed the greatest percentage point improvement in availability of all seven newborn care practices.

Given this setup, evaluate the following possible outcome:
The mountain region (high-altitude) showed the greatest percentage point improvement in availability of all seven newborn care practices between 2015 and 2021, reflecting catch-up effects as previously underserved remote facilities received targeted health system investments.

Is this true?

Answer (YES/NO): NO